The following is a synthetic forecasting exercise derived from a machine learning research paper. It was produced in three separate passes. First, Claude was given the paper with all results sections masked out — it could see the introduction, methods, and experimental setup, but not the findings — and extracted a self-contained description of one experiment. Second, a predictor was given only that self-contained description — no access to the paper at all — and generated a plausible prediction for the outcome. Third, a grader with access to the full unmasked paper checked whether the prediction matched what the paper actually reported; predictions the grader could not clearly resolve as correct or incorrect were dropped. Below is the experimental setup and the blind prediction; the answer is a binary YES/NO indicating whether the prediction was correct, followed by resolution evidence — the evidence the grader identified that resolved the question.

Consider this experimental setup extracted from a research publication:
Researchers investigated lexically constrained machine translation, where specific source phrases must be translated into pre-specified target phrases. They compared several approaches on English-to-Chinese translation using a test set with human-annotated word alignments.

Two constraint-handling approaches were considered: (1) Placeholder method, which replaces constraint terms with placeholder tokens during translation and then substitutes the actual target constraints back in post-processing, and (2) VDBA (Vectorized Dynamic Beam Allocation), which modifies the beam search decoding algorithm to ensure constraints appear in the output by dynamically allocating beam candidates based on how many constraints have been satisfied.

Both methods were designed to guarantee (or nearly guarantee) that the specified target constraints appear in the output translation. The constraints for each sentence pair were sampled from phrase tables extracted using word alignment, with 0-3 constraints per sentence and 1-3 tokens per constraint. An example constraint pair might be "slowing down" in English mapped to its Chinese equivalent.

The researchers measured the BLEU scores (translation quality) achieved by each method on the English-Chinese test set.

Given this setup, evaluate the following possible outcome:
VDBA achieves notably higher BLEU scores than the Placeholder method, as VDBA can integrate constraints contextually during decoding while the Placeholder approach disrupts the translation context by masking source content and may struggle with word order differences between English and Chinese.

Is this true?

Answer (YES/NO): NO